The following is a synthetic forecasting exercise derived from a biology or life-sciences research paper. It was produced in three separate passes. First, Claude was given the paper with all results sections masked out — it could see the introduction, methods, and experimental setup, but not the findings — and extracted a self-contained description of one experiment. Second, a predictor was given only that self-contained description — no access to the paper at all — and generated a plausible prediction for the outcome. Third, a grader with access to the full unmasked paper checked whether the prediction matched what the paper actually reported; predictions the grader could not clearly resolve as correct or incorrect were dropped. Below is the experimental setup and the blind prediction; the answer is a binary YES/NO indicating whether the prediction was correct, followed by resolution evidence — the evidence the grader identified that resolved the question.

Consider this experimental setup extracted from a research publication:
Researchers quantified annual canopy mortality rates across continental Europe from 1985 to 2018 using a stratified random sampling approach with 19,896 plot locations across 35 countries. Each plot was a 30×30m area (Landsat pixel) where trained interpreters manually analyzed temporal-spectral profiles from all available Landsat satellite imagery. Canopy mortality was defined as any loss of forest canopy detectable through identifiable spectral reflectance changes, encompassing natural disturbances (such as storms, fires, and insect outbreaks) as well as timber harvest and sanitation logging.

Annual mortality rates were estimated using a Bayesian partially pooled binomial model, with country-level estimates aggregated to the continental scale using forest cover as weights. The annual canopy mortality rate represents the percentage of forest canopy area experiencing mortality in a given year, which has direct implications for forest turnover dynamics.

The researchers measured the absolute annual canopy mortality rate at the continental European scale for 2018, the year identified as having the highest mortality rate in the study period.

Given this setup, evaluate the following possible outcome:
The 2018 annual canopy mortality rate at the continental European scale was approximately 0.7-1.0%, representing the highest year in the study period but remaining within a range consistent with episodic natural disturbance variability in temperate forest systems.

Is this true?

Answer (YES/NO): NO